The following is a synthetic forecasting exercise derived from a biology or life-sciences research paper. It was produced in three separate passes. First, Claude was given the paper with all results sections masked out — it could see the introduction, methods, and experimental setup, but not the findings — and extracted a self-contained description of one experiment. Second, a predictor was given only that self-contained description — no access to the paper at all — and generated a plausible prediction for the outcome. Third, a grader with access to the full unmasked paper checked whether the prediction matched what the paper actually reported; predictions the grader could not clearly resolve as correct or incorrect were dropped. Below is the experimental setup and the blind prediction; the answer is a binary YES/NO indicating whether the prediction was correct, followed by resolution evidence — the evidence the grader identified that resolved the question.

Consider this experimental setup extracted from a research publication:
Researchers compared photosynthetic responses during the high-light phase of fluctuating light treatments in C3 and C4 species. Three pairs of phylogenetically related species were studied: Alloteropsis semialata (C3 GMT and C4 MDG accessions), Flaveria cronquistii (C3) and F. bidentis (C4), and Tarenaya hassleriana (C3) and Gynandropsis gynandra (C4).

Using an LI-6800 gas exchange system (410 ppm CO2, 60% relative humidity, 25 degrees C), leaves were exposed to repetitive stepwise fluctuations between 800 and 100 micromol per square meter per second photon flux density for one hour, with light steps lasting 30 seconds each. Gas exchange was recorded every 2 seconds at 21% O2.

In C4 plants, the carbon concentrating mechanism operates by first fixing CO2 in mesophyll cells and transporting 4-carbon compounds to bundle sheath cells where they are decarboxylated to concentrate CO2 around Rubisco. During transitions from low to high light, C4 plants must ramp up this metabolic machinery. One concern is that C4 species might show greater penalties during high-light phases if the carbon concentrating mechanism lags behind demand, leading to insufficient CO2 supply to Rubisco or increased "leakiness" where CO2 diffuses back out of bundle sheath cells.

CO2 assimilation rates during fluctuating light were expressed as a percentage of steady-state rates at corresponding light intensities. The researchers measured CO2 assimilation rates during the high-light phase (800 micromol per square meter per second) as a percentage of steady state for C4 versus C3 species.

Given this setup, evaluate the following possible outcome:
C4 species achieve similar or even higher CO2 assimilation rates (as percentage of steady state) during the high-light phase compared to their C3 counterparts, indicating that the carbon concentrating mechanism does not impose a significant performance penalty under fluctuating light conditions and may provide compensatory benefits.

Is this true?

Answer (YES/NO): NO